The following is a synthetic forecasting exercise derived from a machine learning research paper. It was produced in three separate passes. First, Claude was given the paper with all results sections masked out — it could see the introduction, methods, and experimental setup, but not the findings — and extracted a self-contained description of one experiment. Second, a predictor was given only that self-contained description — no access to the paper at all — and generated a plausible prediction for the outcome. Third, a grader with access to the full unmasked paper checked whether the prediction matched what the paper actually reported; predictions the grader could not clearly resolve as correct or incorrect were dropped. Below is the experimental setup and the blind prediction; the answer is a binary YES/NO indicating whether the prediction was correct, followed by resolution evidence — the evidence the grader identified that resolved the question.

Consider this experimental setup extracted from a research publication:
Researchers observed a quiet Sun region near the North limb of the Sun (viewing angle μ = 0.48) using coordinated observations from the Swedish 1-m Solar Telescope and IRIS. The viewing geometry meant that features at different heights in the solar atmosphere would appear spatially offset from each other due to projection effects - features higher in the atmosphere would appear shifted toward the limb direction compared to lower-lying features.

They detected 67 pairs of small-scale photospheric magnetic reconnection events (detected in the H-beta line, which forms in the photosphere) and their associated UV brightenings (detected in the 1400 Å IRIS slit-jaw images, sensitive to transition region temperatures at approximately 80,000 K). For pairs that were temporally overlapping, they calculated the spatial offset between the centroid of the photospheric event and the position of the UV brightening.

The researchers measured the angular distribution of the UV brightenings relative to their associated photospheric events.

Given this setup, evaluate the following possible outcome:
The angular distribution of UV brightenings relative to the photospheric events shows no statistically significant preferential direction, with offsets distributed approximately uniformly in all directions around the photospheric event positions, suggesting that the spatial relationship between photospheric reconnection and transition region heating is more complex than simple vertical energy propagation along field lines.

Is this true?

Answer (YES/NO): NO